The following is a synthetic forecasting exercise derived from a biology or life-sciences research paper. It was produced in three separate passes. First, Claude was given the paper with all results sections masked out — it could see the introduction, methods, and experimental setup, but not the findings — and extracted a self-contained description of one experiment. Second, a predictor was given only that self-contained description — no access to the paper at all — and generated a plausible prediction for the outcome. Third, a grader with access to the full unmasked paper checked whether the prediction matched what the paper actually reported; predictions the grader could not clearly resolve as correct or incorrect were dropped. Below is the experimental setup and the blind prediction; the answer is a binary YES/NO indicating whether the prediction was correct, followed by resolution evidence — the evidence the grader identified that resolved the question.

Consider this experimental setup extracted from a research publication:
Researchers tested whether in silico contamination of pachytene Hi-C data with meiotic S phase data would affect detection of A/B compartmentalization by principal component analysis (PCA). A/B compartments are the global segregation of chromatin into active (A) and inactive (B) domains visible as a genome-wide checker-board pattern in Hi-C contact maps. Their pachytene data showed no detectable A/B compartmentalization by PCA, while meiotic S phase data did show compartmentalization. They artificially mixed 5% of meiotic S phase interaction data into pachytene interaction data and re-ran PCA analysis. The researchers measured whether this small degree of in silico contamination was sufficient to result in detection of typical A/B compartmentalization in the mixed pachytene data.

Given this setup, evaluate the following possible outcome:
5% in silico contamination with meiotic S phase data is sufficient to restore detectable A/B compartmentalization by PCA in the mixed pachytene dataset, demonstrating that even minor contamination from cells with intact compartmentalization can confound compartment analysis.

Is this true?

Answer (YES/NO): YES